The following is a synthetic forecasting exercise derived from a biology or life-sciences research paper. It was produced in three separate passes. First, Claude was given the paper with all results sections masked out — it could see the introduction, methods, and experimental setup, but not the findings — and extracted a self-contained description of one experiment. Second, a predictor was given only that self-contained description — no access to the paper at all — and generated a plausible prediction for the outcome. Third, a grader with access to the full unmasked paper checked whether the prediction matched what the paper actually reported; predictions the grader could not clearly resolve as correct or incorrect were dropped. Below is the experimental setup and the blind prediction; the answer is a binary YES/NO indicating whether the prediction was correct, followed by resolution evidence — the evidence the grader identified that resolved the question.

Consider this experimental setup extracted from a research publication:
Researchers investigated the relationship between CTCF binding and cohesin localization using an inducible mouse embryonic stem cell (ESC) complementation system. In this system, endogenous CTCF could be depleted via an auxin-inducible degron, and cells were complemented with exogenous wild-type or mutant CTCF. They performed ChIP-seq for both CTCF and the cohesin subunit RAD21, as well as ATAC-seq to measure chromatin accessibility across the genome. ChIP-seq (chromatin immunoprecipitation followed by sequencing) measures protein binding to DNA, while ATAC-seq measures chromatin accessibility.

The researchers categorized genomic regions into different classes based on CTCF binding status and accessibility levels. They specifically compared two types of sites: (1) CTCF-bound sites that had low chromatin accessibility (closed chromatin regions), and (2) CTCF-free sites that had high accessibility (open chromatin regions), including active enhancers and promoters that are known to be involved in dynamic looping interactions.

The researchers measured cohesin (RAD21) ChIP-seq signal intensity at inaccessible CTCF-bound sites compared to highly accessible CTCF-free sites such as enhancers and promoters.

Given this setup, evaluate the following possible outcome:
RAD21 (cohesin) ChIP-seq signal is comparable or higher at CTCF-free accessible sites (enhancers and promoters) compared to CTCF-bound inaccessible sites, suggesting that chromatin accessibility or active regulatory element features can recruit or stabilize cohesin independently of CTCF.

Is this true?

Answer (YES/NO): NO